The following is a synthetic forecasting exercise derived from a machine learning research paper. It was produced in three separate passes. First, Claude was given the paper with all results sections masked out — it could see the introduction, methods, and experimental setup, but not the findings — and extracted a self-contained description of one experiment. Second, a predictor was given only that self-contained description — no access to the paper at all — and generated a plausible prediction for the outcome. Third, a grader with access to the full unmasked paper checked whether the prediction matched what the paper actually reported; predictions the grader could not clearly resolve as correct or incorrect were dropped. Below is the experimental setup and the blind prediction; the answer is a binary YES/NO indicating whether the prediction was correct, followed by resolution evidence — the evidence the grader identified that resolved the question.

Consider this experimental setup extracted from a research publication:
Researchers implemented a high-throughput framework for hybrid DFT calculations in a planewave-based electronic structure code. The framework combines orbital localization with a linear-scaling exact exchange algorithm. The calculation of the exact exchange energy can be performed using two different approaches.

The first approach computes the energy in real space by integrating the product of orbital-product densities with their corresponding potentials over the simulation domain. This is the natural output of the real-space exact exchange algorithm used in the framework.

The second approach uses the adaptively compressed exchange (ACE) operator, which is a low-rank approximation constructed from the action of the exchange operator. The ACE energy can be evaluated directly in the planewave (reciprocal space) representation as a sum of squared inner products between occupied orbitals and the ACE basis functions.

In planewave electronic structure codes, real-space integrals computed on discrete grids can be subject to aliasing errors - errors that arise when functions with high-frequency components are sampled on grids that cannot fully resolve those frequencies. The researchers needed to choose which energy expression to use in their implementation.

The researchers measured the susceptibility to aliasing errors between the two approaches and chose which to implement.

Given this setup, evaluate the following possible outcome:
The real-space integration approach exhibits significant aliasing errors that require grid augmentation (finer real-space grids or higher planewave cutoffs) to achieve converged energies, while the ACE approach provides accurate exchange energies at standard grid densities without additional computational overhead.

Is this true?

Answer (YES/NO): NO